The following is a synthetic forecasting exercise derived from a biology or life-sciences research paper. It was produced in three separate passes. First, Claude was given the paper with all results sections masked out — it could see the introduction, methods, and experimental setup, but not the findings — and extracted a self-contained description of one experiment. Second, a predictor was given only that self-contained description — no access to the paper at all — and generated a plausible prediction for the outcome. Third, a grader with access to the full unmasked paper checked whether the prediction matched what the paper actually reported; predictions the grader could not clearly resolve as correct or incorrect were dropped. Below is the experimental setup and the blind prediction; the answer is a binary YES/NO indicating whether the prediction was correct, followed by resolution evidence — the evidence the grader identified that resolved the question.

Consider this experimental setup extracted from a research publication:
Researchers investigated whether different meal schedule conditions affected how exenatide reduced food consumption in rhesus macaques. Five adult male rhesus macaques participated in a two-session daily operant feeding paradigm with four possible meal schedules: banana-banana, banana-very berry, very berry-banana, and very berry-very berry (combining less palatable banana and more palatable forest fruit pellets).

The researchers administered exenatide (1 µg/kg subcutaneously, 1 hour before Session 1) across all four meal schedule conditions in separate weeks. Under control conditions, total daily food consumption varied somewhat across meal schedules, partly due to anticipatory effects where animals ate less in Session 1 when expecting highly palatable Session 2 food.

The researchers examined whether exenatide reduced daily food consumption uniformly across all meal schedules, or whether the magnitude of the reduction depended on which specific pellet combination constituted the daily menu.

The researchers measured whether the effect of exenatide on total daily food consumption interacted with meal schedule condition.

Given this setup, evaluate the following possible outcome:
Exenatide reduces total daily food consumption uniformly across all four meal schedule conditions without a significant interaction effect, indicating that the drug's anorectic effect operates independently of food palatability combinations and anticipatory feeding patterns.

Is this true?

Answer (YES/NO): NO